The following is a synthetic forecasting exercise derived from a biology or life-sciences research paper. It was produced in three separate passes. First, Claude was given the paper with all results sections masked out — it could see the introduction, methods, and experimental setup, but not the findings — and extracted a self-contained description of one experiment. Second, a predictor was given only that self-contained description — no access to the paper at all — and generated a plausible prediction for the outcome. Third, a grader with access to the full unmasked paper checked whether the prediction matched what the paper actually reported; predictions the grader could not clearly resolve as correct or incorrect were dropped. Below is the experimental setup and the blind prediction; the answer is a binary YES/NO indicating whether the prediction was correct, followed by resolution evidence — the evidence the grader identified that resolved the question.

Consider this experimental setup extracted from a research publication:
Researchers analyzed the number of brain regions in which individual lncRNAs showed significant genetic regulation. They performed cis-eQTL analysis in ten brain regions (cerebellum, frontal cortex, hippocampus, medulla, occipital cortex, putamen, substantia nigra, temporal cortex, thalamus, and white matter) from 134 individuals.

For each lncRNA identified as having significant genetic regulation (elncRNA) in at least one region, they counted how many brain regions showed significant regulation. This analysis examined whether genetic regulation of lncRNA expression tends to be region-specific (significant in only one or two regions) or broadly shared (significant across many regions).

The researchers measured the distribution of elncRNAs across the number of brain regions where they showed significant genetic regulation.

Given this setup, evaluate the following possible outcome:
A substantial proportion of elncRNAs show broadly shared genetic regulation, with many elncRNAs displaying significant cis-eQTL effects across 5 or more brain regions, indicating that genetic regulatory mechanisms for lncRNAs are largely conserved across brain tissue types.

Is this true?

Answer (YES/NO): NO